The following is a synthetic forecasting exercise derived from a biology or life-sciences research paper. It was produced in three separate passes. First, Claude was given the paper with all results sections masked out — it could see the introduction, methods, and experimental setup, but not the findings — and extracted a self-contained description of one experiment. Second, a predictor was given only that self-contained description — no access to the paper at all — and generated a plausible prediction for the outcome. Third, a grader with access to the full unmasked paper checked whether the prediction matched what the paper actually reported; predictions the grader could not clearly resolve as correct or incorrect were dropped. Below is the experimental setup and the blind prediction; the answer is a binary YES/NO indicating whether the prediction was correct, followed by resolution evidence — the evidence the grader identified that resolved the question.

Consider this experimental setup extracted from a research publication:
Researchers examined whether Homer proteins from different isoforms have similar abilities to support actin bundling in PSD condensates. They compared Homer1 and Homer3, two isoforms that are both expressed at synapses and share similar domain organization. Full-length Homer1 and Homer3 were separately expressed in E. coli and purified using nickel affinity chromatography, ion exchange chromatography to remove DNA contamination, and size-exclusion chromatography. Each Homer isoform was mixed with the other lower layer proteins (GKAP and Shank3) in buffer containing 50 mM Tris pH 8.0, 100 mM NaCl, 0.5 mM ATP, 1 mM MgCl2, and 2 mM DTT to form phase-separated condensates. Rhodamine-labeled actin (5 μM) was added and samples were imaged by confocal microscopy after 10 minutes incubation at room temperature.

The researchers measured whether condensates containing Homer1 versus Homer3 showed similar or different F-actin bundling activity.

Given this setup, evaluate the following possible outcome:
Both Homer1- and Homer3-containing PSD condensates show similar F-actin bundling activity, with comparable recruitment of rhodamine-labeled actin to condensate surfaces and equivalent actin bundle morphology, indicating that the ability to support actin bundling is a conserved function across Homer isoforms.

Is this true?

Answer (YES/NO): YES